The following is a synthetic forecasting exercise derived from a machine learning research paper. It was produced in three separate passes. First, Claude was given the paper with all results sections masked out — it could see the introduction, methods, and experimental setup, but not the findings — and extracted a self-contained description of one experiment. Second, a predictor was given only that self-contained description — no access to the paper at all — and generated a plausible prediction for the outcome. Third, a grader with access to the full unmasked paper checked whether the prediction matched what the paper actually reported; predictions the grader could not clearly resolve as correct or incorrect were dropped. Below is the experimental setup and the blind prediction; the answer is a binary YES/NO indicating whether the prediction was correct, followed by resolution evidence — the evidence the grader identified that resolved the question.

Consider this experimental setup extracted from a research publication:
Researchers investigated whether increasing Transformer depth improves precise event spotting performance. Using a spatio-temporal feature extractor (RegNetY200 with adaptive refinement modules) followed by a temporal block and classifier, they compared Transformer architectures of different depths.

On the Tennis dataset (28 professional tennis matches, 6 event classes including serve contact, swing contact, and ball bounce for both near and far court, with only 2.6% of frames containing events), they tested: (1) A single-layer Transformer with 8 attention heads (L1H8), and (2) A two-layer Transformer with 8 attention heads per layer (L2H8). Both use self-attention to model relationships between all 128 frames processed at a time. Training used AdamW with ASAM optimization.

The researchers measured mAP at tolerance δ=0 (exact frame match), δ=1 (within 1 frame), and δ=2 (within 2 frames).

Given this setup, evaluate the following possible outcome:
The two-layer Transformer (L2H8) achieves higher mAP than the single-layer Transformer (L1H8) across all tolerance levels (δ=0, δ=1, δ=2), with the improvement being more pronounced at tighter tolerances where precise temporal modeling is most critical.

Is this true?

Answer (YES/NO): NO